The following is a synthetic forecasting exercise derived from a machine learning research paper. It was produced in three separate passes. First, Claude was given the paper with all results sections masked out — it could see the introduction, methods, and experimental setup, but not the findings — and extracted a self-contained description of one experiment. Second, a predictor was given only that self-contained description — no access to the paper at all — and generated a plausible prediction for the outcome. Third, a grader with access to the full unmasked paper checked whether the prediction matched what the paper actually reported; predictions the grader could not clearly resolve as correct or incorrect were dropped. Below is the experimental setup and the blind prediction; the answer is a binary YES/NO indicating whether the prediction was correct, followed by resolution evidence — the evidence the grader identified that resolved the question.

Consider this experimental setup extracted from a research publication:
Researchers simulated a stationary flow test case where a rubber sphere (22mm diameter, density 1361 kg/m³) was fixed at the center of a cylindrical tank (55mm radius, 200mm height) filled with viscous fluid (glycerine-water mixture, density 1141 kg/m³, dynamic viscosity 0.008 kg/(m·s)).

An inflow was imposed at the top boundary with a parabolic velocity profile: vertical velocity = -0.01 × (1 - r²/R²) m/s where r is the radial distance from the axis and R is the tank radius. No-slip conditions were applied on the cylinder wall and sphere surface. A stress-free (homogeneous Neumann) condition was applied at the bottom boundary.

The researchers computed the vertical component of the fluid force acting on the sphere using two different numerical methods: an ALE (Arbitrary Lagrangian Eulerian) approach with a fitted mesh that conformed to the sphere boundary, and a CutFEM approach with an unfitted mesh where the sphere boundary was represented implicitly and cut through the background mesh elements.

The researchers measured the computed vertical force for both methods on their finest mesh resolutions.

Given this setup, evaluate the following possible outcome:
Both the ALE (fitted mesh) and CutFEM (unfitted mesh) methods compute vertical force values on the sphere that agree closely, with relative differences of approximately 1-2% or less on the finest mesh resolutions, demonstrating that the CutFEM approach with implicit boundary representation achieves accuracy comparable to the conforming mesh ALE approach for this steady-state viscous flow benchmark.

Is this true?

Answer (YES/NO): YES